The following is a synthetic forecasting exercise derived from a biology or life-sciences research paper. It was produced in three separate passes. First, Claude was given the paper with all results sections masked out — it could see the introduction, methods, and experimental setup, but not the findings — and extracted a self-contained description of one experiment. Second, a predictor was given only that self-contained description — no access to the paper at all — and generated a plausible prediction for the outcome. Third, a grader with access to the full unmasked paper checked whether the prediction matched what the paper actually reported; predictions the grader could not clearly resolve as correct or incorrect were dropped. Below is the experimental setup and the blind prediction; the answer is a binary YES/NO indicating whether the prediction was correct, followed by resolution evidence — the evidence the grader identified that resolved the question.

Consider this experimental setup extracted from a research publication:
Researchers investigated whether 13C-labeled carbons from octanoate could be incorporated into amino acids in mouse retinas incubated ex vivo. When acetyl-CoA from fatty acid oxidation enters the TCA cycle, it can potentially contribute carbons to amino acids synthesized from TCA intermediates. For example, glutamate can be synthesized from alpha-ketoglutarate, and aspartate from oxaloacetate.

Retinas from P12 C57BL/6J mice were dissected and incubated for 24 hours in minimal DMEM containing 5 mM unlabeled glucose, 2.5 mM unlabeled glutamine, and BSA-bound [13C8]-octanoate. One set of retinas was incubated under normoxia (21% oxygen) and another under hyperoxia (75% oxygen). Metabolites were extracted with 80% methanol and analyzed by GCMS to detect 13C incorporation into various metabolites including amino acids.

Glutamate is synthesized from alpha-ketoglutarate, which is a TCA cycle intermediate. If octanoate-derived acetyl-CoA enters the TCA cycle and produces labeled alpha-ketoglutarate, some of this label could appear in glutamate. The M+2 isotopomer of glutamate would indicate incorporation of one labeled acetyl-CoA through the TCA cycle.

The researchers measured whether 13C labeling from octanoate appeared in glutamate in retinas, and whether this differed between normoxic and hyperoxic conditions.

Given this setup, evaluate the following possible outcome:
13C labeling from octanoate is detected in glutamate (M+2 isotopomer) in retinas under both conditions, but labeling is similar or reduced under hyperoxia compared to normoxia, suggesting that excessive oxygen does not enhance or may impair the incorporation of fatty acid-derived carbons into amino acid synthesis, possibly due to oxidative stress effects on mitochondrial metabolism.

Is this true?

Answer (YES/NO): NO